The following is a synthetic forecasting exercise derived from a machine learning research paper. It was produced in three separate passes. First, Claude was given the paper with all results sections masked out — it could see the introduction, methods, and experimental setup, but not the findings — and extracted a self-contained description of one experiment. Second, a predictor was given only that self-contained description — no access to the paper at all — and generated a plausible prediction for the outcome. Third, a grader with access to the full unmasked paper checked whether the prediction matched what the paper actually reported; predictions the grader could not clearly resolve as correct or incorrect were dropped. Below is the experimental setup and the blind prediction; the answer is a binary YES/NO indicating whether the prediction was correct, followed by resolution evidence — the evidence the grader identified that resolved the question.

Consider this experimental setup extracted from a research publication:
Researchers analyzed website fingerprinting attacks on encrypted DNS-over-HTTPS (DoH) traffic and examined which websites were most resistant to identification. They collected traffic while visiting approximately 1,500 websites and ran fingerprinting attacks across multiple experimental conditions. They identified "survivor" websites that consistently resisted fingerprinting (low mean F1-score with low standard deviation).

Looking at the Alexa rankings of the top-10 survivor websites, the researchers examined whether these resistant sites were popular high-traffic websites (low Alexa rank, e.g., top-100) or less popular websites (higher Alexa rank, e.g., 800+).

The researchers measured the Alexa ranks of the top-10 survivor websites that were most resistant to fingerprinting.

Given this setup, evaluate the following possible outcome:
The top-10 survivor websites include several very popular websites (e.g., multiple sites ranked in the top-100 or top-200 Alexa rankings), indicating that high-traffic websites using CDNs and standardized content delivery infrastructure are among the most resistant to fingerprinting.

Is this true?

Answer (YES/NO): NO